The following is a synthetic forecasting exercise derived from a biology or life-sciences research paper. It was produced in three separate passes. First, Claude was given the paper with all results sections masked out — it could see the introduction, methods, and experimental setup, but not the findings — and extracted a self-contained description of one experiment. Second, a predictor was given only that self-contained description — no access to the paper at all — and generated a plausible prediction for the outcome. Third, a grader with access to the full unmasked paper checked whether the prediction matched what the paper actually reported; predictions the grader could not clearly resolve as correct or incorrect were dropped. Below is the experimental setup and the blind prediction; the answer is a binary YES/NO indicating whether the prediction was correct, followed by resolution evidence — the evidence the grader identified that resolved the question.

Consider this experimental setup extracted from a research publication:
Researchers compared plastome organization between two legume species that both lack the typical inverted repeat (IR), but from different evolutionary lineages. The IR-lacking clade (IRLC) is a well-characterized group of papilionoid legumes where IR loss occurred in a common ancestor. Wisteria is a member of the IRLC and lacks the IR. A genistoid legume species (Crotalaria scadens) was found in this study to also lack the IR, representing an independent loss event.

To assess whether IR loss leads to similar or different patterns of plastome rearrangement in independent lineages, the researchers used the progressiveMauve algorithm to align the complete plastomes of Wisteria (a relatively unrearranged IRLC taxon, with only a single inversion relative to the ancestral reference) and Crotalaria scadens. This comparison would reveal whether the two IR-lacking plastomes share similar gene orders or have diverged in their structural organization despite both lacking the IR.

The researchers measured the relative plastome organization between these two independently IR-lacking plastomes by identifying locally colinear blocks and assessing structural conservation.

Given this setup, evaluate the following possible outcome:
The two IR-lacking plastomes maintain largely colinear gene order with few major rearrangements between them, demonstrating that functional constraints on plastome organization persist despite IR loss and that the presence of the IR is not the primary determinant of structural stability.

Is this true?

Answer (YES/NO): YES